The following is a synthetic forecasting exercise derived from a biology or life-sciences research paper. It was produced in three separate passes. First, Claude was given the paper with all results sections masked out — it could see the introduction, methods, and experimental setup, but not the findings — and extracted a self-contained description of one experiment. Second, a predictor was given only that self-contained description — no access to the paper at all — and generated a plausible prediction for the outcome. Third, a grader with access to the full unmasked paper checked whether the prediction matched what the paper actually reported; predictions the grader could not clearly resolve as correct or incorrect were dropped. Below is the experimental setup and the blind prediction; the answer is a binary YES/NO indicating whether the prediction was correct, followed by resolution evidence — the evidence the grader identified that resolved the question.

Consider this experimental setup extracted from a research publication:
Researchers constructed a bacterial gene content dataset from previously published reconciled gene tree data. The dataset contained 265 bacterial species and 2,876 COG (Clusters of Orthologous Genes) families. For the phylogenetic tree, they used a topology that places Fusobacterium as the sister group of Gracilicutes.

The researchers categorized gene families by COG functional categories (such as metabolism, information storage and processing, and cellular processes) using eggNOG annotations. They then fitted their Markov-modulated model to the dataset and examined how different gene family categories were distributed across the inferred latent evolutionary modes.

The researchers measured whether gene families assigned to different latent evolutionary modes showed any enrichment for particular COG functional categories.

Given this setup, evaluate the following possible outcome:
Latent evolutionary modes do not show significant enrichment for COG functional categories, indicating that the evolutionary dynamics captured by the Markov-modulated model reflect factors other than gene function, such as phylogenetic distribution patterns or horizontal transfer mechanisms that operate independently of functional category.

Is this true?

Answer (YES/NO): NO